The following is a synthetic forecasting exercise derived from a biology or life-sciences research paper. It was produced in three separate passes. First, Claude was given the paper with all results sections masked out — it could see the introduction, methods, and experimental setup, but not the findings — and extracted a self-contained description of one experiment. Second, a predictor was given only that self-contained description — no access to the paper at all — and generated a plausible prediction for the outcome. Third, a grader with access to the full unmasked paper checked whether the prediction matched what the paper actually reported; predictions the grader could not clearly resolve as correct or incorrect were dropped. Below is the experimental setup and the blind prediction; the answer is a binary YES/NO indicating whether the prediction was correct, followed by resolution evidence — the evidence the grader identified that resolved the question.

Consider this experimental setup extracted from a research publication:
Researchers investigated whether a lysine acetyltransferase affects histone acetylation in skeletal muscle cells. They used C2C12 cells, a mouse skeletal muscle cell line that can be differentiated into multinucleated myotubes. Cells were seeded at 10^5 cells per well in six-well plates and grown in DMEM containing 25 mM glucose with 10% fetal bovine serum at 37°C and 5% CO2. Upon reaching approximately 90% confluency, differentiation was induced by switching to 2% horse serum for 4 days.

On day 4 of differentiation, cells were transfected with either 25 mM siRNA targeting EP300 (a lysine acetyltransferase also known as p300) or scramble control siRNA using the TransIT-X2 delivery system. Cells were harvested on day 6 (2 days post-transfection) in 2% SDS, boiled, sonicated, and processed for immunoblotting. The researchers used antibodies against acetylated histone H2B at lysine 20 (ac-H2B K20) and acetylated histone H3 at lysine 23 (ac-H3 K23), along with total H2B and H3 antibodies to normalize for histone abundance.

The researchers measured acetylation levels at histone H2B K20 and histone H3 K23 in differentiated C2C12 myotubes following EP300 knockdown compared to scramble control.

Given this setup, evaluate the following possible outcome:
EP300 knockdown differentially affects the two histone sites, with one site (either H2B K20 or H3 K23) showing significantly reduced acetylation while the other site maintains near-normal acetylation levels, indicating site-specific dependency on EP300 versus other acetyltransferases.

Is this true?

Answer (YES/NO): YES